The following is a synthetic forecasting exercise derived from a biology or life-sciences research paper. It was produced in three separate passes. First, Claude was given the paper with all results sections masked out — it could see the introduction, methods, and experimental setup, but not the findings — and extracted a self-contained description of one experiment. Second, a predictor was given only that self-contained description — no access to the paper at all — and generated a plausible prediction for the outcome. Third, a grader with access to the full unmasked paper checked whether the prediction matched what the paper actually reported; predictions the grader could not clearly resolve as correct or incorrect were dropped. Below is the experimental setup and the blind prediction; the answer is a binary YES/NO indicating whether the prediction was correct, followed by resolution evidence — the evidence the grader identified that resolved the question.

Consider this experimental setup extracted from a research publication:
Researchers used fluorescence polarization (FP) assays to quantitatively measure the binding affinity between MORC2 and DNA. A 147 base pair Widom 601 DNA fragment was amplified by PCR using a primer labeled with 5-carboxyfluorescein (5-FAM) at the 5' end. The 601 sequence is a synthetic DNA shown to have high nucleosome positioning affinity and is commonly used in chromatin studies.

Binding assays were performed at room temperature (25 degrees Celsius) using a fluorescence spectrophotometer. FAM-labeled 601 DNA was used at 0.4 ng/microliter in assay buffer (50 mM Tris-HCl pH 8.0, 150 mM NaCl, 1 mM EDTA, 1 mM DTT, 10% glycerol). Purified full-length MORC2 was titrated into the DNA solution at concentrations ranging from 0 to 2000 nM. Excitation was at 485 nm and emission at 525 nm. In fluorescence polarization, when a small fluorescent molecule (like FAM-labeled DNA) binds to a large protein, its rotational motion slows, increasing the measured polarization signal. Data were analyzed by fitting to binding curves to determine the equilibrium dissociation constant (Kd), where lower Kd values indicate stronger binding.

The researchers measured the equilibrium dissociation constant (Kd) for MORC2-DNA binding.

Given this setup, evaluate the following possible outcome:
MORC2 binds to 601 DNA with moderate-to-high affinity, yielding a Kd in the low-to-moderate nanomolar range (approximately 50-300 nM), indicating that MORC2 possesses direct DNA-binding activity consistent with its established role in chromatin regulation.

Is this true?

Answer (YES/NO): YES